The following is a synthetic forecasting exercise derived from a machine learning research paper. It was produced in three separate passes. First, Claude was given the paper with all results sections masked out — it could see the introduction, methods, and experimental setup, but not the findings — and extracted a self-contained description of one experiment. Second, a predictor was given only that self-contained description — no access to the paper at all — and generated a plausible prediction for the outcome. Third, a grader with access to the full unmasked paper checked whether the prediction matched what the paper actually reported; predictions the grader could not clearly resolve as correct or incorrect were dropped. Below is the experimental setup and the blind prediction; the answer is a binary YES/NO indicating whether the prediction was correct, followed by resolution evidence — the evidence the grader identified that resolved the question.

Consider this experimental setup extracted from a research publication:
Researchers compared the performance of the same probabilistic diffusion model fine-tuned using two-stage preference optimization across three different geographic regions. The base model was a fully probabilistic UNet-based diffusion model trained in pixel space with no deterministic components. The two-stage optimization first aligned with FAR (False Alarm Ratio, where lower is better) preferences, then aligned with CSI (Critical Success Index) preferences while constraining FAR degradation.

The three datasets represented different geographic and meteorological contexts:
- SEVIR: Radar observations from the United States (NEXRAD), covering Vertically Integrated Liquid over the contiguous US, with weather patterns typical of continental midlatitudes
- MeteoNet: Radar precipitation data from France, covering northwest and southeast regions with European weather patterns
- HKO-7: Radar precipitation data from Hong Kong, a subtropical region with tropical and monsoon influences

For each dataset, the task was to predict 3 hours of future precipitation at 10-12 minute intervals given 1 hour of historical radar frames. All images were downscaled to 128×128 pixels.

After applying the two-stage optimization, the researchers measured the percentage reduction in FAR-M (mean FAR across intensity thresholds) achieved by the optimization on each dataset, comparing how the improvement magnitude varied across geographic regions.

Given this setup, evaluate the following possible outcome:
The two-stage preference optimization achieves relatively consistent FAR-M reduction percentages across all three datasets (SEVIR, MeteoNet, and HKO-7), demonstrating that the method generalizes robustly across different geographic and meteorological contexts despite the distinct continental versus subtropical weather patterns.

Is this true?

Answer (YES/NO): NO